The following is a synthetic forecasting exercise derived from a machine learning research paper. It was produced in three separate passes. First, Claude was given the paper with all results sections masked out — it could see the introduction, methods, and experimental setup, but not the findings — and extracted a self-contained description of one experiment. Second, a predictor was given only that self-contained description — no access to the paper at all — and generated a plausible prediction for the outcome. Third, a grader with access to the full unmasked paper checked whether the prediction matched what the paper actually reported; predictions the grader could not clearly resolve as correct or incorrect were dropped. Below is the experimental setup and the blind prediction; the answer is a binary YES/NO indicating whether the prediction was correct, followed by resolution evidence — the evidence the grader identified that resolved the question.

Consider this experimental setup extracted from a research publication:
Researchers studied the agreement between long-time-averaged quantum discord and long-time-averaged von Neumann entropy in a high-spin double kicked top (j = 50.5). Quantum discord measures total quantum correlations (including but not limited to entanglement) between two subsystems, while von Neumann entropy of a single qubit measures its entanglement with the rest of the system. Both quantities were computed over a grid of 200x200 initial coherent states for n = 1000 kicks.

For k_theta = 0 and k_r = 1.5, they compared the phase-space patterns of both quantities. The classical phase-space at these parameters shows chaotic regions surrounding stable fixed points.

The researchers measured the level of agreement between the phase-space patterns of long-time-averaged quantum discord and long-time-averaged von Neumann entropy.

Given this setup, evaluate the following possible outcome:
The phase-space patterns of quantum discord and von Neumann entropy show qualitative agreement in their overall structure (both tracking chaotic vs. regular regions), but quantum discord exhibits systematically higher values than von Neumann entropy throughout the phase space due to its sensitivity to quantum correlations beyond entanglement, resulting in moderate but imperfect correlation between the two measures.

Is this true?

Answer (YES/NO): NO